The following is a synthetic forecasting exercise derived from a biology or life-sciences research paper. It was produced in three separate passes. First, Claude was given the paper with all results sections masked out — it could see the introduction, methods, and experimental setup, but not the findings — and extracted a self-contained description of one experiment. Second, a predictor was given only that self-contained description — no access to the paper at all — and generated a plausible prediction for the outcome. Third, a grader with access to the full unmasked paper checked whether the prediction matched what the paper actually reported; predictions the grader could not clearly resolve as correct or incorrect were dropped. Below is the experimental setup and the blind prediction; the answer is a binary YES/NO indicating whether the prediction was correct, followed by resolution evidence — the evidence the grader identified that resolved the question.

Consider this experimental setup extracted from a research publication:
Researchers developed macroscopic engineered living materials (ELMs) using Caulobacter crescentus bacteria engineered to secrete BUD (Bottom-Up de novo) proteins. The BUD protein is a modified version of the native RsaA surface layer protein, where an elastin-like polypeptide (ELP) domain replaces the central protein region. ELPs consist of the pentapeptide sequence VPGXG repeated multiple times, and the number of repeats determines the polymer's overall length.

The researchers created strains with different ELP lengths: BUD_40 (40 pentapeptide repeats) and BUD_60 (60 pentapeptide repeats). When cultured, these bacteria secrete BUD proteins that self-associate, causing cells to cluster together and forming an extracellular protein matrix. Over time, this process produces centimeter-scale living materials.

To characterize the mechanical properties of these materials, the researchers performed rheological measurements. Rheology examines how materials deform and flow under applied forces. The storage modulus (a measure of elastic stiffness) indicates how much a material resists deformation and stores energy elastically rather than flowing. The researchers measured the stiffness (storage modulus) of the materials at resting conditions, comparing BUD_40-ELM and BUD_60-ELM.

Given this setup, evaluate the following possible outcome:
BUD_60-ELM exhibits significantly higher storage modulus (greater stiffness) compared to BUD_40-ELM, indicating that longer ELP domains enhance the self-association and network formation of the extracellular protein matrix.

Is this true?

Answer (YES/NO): NO